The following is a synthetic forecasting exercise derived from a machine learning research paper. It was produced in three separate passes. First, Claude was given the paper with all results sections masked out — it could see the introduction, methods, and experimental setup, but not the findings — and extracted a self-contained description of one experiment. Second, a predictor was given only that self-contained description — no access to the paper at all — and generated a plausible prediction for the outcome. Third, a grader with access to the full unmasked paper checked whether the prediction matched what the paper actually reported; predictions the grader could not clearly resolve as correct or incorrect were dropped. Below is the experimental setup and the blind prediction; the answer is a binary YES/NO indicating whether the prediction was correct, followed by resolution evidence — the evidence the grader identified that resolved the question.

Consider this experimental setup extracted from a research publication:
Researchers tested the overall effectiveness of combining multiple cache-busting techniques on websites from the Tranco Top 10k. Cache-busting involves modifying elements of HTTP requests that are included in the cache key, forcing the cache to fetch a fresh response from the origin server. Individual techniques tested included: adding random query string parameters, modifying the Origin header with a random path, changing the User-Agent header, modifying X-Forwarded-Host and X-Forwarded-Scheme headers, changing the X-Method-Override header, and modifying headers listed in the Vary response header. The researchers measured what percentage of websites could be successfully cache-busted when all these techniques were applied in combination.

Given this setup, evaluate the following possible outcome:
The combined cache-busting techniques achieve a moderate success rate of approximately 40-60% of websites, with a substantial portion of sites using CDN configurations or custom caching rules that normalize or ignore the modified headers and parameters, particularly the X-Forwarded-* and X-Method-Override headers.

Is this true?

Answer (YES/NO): NO